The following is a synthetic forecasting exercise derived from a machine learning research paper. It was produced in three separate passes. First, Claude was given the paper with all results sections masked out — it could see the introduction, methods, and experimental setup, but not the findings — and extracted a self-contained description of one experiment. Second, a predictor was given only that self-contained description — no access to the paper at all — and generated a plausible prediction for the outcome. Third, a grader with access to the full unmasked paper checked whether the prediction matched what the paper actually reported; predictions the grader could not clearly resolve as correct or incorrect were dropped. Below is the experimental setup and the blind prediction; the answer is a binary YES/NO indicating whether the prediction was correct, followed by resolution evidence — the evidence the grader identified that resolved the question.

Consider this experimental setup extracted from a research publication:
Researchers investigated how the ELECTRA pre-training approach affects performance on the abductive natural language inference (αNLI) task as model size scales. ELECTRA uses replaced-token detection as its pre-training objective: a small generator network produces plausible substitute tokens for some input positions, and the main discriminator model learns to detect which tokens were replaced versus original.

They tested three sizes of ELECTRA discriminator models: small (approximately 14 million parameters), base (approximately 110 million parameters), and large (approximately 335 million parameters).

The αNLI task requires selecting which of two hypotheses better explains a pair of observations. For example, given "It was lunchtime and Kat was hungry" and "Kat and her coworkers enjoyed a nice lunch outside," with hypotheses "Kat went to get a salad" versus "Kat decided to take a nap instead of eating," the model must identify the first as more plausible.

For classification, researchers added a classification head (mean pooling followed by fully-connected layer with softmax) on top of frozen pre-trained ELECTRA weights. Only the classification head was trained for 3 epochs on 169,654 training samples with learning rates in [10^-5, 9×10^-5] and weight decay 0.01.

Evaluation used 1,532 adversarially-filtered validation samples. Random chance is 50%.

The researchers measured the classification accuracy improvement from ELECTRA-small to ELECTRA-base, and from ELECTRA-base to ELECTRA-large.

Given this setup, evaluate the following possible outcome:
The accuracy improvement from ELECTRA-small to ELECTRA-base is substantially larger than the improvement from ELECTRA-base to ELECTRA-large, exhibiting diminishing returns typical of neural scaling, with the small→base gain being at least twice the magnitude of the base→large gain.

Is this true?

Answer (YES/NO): NO